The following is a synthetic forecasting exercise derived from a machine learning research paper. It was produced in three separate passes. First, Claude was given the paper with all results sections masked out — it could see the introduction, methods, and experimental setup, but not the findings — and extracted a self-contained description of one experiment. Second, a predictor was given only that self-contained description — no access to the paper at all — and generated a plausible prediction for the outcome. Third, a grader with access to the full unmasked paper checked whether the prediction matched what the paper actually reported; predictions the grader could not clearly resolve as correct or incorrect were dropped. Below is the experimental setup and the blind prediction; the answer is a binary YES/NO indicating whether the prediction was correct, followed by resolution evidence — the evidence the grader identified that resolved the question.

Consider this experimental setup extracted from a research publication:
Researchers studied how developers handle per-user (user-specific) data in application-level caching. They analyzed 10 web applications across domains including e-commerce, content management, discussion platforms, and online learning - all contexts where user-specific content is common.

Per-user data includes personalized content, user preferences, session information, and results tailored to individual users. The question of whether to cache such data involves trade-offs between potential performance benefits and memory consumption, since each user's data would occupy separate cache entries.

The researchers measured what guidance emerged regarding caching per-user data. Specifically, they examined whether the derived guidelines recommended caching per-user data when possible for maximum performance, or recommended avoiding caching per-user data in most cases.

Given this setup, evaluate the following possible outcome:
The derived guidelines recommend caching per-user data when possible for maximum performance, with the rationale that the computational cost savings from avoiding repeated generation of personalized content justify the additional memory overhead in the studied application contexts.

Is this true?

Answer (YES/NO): NO